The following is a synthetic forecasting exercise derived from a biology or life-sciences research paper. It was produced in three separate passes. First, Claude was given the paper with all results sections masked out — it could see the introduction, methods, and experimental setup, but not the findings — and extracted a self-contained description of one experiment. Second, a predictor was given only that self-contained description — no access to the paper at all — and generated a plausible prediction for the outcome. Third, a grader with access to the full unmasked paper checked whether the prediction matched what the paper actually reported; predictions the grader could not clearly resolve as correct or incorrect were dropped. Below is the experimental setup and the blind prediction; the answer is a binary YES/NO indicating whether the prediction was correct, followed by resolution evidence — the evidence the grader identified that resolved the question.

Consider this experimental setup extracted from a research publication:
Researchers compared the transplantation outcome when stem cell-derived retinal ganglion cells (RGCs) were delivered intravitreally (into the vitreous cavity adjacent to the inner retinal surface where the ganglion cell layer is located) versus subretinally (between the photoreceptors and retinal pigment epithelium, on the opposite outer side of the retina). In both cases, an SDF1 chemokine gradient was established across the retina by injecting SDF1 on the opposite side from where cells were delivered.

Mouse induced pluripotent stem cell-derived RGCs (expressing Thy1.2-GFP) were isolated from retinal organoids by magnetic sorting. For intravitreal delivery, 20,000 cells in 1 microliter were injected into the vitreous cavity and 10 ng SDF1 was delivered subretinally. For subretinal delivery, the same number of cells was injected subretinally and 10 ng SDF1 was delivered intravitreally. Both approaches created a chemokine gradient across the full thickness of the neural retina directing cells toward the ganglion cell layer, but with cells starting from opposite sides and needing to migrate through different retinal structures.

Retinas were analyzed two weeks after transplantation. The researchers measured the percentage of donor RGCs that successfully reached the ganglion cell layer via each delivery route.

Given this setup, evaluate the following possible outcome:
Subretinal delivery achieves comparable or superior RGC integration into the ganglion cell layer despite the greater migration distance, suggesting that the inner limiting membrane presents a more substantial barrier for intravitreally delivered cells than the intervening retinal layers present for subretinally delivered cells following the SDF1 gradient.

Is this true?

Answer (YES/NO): YES